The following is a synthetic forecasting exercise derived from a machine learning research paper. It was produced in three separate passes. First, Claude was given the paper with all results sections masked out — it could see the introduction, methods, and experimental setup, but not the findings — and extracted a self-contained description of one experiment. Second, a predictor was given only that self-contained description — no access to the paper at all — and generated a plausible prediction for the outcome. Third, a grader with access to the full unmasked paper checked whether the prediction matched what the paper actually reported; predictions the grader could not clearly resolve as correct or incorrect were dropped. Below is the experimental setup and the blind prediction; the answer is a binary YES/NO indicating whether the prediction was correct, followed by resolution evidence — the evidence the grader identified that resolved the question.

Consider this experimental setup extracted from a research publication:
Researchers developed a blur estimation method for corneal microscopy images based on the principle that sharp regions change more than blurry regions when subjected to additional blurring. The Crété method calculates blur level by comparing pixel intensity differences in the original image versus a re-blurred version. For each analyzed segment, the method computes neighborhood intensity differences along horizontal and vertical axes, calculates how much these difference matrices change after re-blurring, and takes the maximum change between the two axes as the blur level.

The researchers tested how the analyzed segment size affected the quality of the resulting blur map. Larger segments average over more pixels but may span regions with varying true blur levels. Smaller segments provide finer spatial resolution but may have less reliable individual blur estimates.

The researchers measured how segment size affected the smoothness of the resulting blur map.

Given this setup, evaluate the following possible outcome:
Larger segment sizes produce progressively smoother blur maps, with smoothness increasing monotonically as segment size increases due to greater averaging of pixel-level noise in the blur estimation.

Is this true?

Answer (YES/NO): YES